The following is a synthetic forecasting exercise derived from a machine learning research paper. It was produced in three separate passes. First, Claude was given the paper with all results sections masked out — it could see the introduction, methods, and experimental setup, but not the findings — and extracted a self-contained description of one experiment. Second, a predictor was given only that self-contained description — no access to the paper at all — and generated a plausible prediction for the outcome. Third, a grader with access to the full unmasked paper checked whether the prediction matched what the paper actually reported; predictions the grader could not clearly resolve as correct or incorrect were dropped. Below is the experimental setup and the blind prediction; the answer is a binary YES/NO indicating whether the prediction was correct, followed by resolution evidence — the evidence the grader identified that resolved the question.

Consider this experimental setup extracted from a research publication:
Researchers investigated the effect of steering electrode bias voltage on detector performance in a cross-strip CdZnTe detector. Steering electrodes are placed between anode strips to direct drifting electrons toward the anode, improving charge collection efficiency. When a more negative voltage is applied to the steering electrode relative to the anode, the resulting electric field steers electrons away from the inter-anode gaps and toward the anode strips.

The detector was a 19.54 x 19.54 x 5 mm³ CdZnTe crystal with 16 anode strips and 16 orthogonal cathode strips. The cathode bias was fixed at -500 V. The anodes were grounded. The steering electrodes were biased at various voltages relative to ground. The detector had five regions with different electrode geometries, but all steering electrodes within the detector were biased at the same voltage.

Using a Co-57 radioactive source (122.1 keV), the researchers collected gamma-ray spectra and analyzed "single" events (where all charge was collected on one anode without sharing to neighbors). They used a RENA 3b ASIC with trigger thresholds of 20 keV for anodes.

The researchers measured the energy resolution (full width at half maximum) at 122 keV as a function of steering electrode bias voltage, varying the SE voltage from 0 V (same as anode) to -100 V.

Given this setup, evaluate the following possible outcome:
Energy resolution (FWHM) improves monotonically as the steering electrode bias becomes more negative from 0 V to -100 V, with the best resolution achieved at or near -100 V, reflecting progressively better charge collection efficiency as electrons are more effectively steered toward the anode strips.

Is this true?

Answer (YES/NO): NO